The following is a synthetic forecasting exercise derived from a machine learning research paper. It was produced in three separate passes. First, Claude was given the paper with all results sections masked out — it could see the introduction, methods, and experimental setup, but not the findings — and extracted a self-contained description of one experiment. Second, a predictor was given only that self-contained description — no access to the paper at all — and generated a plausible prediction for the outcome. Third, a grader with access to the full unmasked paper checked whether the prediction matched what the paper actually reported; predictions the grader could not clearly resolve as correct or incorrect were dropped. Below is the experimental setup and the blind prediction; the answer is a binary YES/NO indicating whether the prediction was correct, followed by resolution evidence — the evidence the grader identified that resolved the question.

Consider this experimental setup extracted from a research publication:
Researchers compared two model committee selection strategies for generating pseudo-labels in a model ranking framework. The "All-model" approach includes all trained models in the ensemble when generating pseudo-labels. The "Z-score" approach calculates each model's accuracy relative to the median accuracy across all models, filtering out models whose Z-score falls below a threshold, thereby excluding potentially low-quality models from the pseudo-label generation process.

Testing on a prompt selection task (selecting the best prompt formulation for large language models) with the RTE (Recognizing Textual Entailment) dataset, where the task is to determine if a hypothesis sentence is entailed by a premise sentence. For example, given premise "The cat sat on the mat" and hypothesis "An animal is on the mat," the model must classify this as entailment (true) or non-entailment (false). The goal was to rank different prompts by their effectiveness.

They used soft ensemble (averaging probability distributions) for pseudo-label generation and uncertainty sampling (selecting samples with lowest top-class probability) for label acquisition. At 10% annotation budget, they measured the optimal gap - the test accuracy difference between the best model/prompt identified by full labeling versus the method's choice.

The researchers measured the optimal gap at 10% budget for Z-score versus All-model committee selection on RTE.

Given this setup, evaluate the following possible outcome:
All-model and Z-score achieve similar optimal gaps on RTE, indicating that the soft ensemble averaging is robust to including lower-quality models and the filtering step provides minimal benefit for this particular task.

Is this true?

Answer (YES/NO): NO